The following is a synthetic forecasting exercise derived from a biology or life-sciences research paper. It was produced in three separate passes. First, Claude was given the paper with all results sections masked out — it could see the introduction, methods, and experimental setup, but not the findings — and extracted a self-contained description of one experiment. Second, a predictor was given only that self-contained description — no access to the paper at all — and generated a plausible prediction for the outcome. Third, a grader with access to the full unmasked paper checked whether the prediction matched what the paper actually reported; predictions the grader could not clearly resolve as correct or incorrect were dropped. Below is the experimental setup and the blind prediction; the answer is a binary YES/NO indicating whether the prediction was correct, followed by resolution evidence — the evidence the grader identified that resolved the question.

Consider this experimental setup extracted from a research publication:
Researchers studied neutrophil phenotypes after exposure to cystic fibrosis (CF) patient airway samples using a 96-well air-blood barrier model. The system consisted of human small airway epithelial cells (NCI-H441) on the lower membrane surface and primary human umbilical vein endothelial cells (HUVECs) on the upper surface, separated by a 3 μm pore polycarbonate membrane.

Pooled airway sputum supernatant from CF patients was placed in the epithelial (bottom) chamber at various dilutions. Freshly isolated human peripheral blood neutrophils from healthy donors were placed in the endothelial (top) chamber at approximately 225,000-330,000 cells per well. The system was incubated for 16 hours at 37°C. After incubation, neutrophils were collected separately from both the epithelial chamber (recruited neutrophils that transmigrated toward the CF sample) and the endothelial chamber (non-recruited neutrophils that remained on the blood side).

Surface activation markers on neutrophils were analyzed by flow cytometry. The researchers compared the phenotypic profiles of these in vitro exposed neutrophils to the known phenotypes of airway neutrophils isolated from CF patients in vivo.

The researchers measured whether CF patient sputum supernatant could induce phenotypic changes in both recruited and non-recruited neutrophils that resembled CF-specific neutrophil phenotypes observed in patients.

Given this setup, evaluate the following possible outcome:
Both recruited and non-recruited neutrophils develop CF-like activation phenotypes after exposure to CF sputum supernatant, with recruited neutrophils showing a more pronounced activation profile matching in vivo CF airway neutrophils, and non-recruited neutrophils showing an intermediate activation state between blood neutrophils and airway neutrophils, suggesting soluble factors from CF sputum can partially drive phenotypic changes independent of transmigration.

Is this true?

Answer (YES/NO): NO